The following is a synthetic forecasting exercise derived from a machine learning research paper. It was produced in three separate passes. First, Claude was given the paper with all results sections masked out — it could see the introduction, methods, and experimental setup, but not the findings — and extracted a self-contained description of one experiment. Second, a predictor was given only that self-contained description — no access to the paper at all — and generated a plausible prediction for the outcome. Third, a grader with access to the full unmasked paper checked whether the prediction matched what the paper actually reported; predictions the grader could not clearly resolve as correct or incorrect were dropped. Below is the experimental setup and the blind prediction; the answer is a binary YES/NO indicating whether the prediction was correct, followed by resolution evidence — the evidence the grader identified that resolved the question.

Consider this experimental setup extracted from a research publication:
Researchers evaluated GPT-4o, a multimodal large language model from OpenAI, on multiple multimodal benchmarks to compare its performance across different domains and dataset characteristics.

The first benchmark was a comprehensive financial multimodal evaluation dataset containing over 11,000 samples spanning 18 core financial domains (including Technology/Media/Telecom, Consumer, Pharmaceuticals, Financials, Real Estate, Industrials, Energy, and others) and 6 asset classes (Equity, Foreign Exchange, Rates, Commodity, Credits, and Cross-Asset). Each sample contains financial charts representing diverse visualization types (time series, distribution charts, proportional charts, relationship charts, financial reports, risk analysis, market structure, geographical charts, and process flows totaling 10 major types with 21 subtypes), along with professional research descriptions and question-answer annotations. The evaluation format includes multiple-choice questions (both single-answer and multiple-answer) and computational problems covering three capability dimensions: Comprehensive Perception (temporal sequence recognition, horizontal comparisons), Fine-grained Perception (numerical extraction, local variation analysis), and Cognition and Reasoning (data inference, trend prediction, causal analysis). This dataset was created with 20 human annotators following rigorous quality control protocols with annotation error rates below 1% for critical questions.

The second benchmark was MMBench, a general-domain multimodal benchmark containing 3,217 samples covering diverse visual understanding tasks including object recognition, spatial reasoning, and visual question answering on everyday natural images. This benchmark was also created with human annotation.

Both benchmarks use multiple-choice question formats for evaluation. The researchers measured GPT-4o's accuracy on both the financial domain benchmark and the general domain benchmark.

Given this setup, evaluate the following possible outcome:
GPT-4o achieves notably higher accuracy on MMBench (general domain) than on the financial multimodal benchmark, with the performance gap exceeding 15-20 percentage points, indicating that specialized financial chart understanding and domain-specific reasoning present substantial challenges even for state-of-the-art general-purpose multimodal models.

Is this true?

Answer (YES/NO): YES